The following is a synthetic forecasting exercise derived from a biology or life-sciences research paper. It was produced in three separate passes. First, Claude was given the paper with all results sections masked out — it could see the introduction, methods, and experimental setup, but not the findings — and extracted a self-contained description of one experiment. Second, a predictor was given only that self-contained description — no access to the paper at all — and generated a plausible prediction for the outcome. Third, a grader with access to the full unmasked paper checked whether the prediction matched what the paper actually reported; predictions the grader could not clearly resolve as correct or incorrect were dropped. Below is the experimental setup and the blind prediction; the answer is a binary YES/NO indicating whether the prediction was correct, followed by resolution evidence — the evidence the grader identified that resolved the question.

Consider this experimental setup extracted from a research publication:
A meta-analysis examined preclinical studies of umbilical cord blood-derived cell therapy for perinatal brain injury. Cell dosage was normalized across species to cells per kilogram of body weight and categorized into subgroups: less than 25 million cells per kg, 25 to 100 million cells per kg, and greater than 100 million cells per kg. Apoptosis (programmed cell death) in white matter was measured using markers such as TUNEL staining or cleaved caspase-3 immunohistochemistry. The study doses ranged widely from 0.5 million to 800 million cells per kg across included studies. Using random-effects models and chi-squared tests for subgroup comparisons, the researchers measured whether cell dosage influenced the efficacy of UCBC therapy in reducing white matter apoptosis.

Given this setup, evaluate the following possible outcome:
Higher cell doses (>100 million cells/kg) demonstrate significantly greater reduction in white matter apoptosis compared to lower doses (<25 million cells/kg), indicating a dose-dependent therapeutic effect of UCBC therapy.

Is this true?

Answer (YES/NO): NO